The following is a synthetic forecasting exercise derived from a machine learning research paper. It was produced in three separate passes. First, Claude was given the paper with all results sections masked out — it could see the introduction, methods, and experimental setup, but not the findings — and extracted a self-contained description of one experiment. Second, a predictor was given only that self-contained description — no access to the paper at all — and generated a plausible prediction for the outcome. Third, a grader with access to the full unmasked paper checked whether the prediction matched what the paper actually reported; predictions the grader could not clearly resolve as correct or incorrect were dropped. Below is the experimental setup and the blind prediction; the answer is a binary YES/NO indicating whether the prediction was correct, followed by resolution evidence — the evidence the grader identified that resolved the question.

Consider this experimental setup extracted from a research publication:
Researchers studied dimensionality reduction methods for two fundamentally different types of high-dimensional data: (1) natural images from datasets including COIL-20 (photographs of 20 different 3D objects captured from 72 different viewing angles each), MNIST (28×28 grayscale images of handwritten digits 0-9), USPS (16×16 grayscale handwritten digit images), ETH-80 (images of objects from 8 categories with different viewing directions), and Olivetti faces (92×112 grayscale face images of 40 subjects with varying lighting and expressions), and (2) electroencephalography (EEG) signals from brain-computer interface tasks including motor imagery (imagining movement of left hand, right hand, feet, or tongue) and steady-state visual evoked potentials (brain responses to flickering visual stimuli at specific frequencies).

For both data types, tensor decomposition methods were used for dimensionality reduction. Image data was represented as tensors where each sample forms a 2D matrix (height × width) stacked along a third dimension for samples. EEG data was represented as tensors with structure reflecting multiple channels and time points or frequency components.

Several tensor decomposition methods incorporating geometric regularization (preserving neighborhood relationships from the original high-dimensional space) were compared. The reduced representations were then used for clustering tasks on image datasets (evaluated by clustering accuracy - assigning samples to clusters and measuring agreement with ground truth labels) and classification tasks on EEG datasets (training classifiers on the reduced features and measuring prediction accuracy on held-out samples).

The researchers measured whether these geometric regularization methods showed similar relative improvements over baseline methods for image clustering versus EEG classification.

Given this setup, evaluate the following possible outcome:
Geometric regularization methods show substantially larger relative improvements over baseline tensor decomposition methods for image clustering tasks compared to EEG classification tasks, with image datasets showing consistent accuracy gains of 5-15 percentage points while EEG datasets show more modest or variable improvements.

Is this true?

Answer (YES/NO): NO